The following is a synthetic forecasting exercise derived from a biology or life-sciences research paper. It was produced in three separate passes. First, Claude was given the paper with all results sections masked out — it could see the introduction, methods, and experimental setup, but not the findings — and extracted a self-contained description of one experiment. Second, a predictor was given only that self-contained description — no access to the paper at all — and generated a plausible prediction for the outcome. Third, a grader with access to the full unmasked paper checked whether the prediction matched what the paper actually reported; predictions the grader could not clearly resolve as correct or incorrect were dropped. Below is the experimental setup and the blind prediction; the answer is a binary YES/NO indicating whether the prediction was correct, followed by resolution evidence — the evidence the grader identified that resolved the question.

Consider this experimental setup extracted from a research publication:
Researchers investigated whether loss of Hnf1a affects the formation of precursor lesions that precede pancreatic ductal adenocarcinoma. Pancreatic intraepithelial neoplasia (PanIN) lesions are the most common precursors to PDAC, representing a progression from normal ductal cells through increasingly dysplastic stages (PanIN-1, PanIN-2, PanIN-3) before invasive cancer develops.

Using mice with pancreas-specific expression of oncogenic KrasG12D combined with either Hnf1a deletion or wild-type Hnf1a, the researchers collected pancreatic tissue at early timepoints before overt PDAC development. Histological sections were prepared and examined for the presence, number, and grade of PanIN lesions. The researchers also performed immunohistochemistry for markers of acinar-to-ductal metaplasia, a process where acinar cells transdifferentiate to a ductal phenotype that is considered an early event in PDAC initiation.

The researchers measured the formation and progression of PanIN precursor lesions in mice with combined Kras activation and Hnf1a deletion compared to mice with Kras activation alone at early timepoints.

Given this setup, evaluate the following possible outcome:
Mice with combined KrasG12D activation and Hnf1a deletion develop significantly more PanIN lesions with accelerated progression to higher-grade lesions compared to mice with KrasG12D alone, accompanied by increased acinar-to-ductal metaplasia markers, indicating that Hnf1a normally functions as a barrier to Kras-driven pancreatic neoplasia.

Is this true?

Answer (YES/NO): YES